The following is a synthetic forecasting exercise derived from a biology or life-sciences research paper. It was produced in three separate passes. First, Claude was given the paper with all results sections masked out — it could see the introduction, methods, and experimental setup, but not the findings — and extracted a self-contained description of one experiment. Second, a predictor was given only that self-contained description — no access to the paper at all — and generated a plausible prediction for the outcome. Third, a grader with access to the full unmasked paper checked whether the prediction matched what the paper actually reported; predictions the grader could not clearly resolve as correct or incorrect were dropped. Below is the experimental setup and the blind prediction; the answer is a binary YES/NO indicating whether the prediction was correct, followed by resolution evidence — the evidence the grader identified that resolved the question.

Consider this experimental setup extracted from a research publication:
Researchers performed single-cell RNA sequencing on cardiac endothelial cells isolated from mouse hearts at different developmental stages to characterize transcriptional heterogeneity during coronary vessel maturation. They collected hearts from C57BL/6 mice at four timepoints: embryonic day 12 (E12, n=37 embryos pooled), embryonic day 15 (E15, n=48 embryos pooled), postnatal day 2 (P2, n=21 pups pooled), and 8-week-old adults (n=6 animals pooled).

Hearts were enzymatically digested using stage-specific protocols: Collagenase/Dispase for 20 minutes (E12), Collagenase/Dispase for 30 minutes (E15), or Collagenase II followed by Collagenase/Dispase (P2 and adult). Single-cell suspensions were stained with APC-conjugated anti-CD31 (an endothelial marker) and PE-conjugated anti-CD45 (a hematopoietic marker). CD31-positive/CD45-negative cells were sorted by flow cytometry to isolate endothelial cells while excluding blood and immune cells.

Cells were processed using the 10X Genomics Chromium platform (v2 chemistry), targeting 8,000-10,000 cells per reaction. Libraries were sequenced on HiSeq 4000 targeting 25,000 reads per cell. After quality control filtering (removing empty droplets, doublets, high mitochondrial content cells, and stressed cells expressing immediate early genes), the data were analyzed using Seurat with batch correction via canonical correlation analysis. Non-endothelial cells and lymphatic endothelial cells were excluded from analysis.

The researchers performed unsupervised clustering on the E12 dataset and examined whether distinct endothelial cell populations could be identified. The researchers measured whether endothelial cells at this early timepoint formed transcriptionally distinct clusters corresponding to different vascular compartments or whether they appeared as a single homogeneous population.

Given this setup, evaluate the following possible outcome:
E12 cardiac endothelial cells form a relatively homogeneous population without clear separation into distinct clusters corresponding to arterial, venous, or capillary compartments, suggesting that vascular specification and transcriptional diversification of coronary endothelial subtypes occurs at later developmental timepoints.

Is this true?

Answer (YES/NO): NO